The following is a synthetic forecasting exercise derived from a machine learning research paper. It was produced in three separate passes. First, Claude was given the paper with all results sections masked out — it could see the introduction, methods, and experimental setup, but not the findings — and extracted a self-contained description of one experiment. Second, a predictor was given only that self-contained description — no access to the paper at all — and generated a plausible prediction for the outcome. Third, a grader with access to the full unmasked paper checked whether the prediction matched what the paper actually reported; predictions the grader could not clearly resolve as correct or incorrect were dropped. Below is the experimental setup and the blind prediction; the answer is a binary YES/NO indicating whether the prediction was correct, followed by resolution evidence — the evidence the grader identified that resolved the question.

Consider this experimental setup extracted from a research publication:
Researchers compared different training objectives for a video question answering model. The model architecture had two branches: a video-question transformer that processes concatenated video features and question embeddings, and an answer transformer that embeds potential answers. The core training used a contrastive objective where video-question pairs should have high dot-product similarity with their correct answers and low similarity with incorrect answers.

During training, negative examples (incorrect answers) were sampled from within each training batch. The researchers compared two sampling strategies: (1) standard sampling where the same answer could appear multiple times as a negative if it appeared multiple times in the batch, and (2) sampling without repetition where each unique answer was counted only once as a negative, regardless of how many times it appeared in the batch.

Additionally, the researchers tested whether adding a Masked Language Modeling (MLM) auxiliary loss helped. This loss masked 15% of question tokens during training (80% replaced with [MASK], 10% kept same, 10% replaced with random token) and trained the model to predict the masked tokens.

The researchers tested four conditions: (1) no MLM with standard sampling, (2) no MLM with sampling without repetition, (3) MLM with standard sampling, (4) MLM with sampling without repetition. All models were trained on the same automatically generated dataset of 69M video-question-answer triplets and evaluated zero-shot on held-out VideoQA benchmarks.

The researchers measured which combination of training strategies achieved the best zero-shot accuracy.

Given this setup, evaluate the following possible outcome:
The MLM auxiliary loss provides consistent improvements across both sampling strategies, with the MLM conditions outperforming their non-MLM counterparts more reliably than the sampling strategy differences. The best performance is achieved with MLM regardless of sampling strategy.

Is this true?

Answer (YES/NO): NO